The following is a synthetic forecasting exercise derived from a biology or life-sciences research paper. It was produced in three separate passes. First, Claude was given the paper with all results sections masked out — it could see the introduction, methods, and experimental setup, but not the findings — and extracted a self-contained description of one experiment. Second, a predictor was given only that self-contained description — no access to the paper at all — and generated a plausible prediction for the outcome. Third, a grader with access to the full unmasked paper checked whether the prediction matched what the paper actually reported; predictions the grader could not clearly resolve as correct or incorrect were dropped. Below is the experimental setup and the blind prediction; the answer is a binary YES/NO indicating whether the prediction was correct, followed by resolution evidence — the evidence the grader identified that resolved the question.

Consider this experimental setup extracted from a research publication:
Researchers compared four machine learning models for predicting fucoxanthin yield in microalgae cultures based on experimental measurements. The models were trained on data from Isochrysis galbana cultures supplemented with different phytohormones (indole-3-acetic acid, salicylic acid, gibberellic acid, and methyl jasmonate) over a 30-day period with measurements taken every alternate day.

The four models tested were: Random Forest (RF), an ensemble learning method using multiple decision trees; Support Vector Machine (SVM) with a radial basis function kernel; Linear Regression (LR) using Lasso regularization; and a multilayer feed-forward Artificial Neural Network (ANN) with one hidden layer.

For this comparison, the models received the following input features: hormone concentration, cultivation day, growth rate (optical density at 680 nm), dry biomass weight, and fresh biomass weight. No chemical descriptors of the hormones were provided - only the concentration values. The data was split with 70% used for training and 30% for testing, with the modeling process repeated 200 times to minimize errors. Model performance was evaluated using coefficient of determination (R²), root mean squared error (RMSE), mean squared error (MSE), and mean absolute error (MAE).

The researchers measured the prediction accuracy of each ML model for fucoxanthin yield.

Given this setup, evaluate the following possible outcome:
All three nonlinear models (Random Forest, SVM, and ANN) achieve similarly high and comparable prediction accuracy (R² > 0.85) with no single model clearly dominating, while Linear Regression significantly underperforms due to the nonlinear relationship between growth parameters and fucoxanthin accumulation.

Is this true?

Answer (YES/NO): NO